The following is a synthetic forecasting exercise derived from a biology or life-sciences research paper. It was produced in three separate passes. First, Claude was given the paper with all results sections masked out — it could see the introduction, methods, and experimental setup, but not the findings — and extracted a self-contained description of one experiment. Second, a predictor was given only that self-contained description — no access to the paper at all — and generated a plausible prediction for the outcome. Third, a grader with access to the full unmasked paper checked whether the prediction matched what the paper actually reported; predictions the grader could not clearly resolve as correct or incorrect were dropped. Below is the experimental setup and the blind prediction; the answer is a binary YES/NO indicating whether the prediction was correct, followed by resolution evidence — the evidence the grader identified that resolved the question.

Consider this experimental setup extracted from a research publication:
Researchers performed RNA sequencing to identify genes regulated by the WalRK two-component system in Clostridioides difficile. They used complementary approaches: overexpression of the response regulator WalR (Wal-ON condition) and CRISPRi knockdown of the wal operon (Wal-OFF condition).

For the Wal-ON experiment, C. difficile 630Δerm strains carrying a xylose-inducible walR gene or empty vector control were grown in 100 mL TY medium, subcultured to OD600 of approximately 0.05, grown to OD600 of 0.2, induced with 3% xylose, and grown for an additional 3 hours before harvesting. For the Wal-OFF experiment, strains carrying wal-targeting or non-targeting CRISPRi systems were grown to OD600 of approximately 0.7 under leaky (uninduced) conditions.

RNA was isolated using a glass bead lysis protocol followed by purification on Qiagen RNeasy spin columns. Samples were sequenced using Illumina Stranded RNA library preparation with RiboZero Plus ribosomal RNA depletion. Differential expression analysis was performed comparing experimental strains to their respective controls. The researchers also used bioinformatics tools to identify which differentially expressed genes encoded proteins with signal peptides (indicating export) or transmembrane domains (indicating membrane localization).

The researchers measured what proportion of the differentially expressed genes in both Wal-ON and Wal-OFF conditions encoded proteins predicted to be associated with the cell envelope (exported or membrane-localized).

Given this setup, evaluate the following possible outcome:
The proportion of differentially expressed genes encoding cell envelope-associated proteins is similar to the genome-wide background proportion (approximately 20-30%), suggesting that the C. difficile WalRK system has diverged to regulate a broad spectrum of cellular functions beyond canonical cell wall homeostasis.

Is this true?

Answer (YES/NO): NO